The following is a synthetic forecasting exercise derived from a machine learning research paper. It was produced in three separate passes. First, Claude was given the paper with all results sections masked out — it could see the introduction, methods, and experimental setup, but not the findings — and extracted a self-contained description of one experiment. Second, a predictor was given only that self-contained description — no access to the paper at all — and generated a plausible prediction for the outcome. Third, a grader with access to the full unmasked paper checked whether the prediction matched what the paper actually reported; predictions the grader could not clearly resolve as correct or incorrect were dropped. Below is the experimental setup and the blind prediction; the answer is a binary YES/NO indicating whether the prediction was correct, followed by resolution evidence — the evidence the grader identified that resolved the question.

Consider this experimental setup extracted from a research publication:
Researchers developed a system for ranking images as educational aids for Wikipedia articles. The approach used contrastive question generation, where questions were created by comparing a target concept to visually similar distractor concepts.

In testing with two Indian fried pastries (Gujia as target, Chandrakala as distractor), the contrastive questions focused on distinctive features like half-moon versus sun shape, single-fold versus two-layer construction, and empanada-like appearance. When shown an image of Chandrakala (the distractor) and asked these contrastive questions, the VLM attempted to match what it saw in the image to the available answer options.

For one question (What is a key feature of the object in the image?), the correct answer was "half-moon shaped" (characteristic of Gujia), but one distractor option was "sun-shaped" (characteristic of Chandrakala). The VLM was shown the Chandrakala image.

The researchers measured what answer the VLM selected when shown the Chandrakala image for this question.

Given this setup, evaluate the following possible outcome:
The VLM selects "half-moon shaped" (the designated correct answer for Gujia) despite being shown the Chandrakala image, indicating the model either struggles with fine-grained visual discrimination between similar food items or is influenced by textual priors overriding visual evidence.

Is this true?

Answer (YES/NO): NO